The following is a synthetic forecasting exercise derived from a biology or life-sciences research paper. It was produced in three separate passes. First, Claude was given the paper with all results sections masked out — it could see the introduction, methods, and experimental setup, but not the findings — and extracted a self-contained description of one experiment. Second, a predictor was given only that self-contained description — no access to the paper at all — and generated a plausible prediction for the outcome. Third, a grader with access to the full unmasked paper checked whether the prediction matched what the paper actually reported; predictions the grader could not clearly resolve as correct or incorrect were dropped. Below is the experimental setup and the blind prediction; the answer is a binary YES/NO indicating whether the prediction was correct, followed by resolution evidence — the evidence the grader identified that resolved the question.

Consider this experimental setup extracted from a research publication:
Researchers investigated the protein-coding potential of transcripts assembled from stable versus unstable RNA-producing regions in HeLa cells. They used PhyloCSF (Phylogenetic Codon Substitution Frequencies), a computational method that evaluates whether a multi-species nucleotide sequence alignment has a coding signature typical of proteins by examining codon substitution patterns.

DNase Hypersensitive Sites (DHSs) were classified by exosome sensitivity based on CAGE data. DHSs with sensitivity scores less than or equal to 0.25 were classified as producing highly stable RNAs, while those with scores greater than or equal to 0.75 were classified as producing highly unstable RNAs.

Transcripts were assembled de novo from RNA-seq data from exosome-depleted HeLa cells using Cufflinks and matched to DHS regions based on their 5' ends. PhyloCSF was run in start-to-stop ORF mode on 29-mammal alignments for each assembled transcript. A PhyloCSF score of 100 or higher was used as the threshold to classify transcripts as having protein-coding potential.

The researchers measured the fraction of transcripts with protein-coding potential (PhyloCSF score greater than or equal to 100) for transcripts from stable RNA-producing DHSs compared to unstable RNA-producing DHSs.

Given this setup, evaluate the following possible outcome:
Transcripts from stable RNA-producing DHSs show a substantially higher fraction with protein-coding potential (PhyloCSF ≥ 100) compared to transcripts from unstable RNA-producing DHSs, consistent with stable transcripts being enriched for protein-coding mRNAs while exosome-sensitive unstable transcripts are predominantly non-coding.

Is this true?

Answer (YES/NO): YES